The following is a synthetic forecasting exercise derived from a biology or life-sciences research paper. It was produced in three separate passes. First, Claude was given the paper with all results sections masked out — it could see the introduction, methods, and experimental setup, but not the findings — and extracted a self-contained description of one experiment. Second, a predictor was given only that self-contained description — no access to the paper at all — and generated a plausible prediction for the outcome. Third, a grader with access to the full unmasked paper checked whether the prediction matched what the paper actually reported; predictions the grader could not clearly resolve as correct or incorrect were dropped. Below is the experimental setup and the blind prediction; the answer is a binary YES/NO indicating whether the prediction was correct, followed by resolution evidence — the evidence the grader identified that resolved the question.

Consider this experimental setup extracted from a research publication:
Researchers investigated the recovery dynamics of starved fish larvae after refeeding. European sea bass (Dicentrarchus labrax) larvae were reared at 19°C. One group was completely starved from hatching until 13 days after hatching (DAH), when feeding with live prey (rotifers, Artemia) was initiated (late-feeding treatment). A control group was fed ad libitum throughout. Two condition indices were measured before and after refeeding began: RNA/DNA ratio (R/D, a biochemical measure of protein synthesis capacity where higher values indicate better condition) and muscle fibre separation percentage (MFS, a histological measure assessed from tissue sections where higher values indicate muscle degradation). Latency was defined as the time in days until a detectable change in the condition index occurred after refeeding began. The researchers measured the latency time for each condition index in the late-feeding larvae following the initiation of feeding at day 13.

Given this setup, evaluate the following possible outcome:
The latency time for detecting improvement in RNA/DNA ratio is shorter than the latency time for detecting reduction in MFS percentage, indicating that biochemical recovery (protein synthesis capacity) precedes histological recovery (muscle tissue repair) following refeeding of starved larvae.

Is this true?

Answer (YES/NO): YES